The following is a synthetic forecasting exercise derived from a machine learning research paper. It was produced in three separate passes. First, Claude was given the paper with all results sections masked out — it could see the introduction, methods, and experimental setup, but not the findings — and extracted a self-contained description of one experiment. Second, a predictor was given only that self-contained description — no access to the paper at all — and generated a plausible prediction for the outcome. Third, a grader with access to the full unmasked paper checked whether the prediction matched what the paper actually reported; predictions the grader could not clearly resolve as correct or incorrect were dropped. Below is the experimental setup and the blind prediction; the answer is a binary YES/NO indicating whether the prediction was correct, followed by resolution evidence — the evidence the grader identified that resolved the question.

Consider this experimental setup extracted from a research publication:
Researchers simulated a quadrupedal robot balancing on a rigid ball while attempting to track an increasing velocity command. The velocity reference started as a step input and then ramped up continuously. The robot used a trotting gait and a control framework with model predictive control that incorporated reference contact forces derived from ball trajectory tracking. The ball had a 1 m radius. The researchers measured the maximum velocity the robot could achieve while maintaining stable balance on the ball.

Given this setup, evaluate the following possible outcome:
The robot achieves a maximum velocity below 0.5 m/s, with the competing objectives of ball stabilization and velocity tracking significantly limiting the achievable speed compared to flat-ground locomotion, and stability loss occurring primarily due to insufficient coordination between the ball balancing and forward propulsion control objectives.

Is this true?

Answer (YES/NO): NO